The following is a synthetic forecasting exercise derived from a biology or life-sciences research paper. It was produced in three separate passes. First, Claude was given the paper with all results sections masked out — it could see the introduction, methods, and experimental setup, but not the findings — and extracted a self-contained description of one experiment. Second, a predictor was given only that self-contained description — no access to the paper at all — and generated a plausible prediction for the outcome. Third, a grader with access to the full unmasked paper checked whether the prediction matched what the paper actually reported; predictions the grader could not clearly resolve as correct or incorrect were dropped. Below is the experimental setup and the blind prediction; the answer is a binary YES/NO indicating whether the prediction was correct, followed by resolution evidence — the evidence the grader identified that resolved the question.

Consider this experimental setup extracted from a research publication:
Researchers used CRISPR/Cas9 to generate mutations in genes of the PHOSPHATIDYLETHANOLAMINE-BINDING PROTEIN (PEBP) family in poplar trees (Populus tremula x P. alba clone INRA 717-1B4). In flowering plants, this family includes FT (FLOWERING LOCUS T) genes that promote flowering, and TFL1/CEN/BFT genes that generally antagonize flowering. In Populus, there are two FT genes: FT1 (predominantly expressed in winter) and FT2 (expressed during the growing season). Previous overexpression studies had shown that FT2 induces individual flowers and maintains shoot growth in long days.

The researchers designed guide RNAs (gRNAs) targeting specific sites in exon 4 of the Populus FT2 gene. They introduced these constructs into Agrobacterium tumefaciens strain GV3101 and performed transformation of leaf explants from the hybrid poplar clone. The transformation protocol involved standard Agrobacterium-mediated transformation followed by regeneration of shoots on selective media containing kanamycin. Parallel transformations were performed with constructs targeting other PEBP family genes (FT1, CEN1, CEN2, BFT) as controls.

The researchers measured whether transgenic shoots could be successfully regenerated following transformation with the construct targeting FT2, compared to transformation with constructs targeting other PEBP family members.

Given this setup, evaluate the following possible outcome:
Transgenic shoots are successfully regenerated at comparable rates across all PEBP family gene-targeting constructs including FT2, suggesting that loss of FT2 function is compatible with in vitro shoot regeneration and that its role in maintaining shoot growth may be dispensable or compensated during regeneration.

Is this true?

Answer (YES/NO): NO